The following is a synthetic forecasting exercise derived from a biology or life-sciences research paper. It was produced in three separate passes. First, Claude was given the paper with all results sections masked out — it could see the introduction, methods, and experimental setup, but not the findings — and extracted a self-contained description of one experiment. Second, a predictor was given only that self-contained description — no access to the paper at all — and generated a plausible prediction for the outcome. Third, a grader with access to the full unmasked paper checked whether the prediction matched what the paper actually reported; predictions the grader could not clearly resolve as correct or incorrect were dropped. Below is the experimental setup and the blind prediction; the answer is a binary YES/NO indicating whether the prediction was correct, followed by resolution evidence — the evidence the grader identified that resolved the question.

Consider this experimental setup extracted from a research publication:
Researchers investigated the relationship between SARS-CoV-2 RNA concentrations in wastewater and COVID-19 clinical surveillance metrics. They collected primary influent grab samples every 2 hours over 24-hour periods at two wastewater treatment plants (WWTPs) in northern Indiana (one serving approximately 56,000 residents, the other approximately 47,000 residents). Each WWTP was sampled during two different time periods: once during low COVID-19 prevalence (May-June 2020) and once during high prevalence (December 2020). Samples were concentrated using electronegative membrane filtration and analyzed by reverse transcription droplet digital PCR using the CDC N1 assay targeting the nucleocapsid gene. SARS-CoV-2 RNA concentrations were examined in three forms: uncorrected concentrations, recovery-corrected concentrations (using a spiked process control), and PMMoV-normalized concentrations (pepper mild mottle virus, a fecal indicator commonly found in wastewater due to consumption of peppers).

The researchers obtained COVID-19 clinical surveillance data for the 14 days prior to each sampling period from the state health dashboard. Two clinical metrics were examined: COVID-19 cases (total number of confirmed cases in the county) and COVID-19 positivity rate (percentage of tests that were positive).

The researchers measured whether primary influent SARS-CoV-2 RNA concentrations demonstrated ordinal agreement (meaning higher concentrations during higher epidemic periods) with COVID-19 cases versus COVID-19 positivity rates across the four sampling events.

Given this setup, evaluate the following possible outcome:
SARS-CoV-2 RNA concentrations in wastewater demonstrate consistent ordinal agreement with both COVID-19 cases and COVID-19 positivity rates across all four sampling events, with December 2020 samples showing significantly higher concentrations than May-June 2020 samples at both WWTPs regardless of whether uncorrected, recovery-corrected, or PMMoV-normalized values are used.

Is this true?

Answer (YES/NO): NO